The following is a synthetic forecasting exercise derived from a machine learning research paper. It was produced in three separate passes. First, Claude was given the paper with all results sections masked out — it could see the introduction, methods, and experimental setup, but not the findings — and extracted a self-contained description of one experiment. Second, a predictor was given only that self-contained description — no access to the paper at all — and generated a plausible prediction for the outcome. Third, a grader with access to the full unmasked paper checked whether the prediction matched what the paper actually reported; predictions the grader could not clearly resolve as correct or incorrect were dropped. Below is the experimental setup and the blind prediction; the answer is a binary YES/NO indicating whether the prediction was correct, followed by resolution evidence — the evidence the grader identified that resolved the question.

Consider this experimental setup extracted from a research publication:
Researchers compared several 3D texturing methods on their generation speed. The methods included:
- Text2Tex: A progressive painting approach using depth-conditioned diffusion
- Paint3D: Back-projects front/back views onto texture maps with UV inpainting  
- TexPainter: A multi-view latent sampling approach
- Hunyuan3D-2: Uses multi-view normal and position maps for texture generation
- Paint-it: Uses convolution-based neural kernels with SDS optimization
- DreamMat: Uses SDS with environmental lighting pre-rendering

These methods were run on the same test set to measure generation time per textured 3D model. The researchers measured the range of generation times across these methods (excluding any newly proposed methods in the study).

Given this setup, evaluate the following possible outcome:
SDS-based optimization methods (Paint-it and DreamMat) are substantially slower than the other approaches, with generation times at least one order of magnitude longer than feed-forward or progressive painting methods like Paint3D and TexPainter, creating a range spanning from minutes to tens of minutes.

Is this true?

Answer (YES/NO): NO